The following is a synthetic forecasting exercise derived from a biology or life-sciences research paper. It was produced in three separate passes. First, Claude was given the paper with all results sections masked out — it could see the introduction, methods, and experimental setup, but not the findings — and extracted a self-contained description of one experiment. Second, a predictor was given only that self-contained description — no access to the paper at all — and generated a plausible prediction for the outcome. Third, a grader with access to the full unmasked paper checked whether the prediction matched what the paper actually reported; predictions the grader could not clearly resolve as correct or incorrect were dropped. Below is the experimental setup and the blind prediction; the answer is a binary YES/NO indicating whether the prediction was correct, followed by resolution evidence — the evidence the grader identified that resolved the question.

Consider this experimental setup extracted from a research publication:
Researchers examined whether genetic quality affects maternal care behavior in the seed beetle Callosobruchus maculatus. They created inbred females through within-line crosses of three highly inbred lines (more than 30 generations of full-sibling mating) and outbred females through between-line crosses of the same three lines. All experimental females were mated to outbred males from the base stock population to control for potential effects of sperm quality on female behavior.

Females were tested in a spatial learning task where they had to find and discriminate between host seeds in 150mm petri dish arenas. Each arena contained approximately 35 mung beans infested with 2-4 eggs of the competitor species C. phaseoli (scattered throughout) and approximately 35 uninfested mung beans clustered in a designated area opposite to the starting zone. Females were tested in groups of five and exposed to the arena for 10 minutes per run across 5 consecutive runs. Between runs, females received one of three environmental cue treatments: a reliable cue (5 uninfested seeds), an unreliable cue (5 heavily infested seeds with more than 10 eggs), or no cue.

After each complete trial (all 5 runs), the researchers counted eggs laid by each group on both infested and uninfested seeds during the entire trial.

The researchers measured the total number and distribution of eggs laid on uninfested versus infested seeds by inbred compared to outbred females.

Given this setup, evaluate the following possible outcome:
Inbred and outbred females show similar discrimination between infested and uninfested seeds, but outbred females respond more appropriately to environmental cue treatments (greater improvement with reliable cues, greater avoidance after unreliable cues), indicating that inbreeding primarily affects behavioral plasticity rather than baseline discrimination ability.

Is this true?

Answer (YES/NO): NO